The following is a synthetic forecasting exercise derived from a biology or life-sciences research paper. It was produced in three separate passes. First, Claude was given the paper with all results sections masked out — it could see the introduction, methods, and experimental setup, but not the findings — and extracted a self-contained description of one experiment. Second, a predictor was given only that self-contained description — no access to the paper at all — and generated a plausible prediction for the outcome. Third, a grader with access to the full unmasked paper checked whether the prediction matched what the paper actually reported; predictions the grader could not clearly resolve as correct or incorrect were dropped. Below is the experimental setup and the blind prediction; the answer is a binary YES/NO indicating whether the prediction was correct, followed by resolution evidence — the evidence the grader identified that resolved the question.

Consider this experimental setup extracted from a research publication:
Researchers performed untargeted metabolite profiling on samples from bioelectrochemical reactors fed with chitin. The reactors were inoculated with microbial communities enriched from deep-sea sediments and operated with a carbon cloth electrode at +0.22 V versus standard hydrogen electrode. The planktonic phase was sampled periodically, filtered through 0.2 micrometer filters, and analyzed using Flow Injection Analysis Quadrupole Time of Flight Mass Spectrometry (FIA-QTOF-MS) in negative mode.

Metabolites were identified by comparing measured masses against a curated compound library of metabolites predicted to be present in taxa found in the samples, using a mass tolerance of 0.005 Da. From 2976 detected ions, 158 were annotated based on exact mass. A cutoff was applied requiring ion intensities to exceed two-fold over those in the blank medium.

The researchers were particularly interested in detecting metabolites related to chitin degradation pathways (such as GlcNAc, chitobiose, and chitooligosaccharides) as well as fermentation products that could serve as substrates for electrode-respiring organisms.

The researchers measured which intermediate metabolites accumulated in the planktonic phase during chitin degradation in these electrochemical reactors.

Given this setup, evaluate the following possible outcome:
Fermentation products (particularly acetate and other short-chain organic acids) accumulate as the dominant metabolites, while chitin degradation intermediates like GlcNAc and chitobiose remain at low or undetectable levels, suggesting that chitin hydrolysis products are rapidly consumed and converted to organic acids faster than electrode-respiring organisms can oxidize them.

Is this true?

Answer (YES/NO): NO